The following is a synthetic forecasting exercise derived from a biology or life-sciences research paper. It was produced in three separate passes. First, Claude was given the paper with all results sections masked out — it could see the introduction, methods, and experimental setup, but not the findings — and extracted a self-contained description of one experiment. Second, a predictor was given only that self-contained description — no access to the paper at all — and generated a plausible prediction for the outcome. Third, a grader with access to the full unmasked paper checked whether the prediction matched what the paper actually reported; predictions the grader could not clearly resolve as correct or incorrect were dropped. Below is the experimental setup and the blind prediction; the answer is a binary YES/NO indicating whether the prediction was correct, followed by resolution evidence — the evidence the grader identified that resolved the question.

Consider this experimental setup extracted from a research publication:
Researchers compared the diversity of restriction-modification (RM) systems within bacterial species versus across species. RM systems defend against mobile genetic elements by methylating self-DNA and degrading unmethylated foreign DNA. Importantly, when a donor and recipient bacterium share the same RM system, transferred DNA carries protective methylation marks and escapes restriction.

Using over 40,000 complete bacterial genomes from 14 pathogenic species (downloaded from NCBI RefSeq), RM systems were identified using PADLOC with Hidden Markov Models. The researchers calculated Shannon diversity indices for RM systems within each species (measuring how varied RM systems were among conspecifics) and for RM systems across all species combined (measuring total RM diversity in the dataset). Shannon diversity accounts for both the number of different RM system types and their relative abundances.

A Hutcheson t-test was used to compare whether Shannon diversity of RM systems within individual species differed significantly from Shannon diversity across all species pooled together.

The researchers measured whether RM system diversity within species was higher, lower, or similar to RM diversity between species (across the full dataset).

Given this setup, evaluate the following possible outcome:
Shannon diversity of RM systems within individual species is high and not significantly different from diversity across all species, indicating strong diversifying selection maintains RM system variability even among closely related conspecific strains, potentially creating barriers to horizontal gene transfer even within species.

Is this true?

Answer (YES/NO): NO